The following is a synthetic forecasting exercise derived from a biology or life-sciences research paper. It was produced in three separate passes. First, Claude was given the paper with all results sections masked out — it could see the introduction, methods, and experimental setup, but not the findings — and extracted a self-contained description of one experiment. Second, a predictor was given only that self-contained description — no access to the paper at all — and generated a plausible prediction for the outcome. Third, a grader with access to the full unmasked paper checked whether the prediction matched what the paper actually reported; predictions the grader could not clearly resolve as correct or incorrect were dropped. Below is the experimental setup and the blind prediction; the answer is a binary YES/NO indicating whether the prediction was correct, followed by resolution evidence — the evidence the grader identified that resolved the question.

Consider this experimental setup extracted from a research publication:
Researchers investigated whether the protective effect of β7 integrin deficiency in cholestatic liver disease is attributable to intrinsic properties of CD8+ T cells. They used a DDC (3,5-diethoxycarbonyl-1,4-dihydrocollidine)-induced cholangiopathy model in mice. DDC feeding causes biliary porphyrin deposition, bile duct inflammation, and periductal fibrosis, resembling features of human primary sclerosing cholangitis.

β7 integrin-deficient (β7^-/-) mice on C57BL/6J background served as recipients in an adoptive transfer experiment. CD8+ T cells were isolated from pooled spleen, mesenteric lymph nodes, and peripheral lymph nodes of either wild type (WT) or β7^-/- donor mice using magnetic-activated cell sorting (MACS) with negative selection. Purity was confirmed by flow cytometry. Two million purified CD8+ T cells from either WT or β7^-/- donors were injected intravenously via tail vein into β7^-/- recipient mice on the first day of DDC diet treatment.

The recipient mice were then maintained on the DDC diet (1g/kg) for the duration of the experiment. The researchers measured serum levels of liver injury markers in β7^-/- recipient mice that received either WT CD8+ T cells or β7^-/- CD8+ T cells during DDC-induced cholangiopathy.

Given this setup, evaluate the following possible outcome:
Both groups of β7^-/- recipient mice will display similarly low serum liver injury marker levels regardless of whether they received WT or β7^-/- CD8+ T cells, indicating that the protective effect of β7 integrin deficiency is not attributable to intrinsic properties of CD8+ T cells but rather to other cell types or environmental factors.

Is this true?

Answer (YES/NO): NO